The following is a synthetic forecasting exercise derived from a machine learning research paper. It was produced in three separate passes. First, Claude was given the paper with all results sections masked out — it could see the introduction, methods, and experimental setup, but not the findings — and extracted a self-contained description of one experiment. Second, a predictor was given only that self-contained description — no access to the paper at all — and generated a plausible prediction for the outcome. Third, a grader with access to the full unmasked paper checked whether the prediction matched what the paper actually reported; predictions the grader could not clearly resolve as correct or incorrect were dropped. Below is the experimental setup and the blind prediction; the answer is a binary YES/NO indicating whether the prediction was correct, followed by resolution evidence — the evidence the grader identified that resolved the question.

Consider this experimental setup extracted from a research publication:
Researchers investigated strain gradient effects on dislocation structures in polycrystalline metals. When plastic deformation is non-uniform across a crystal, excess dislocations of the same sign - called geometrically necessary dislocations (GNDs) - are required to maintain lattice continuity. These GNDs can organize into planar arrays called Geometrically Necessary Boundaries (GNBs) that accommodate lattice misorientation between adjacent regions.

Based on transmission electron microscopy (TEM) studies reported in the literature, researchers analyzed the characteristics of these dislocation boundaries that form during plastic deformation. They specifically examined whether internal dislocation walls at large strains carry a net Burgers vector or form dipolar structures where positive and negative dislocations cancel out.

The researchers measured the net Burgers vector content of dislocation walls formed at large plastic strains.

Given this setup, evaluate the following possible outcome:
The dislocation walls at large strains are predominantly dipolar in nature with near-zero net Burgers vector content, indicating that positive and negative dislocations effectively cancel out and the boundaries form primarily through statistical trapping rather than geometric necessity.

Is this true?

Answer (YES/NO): NO